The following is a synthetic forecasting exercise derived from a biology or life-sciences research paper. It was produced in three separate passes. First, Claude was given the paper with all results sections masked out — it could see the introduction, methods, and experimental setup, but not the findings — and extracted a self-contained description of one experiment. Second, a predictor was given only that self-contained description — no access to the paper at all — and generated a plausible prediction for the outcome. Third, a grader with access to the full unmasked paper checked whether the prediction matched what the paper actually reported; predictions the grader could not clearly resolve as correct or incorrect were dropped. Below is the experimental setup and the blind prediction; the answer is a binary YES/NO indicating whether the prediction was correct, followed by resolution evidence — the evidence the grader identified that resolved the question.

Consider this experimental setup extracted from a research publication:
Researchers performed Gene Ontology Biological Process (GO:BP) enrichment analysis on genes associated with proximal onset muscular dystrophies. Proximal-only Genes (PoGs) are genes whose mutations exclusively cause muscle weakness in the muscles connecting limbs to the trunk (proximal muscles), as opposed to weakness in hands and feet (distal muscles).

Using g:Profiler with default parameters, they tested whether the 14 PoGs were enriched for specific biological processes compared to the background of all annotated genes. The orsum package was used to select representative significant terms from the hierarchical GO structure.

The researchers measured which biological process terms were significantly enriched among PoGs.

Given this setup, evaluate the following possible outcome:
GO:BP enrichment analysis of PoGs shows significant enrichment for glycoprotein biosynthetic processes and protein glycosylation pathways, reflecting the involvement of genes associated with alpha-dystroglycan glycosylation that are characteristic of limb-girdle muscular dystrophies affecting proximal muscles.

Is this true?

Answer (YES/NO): YES